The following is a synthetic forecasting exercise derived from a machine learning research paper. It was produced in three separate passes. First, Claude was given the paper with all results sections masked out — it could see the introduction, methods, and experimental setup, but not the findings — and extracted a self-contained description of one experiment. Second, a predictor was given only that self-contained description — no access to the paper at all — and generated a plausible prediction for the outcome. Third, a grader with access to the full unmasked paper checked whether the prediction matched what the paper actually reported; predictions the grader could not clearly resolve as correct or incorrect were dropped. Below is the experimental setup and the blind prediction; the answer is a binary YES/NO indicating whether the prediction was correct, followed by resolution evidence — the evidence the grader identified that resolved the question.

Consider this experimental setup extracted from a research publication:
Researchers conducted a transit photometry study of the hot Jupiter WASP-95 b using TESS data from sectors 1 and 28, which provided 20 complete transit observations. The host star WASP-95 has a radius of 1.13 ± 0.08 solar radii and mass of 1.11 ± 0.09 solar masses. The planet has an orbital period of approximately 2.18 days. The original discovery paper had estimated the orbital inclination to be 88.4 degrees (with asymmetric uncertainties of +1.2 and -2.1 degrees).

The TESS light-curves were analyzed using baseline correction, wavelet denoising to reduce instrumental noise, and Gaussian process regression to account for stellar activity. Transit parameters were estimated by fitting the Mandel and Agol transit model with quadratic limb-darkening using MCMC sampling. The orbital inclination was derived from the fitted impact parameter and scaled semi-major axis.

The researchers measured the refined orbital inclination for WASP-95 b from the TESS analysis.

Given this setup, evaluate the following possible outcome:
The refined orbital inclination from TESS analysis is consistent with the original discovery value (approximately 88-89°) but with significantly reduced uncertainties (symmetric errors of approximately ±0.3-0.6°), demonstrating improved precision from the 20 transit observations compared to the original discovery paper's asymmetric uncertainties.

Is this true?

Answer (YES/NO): NO